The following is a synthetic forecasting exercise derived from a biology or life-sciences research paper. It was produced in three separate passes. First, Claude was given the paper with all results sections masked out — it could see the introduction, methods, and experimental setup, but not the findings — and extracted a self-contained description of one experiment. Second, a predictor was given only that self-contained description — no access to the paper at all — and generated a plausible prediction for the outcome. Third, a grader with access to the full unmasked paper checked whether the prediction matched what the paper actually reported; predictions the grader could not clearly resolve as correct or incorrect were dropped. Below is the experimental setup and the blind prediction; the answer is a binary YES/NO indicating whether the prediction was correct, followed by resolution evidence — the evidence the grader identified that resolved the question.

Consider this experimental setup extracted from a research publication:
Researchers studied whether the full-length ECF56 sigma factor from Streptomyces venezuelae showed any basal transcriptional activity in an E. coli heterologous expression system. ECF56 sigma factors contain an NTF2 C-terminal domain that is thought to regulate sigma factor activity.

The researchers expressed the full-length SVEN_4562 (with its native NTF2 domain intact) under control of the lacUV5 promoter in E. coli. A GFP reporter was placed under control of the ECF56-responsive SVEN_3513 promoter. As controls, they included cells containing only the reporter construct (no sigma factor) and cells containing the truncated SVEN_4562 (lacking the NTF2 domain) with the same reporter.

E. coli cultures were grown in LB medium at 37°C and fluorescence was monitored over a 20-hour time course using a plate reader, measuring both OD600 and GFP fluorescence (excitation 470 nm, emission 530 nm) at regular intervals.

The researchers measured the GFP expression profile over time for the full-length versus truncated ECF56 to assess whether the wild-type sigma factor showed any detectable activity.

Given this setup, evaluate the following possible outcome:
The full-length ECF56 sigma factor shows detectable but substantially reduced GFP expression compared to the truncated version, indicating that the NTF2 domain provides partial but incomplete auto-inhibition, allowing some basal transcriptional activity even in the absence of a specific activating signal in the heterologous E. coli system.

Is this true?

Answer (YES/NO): NO